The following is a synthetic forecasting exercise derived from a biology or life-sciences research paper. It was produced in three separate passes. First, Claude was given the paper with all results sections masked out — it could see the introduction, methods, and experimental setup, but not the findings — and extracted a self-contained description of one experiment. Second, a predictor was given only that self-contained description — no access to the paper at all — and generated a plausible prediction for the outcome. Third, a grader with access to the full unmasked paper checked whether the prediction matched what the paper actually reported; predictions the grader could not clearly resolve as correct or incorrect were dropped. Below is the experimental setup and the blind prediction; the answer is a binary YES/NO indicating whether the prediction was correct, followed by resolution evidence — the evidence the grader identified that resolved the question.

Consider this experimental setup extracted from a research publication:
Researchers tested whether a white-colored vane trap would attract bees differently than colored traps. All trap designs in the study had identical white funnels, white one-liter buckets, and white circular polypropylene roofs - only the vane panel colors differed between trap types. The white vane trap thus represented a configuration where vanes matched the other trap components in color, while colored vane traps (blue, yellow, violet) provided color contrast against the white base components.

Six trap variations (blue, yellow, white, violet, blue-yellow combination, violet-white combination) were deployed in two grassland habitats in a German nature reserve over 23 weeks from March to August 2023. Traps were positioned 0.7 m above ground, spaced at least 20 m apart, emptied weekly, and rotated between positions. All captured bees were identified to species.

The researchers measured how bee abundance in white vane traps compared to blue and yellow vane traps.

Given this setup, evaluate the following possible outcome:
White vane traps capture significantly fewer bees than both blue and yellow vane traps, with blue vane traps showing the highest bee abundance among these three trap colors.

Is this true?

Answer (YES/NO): NO